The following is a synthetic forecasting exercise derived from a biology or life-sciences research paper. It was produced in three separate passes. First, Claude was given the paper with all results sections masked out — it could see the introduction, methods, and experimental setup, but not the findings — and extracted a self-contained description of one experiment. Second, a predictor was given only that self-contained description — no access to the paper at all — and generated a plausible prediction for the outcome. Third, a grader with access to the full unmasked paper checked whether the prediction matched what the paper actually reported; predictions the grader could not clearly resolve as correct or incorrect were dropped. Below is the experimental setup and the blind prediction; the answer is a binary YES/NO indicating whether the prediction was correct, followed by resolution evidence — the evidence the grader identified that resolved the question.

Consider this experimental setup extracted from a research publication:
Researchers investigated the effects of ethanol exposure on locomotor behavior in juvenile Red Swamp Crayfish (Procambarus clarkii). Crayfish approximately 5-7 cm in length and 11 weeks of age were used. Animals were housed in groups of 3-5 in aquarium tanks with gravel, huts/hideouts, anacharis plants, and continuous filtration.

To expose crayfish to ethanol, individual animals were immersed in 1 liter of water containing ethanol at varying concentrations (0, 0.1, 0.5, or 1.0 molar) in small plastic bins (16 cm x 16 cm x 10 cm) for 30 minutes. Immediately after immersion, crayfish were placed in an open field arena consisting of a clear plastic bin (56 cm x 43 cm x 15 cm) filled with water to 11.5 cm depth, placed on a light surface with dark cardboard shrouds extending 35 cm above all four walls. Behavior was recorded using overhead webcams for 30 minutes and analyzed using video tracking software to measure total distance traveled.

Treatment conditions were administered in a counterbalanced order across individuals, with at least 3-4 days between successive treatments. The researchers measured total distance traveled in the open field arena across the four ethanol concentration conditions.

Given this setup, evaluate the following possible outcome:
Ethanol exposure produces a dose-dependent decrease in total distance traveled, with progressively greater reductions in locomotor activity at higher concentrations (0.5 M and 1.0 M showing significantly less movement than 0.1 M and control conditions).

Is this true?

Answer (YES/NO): NO